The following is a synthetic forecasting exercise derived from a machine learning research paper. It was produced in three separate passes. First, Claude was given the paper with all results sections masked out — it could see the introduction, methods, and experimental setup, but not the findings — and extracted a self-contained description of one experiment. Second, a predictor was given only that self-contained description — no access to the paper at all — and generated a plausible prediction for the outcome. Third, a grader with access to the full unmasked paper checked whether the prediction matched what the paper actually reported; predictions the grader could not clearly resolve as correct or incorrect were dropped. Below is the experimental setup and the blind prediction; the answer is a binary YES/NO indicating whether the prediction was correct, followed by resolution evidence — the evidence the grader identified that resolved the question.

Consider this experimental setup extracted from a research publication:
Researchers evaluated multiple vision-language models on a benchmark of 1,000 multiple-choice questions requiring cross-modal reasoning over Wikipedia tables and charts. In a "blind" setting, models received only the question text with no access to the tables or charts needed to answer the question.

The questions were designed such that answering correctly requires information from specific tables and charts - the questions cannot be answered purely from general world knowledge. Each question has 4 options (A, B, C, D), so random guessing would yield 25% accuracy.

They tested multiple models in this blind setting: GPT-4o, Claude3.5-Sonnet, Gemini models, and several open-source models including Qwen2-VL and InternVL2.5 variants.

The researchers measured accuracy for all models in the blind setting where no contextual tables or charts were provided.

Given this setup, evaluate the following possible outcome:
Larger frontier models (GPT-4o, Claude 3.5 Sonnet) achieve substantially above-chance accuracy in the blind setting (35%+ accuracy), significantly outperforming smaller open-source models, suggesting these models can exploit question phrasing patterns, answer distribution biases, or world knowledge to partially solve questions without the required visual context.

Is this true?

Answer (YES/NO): NO